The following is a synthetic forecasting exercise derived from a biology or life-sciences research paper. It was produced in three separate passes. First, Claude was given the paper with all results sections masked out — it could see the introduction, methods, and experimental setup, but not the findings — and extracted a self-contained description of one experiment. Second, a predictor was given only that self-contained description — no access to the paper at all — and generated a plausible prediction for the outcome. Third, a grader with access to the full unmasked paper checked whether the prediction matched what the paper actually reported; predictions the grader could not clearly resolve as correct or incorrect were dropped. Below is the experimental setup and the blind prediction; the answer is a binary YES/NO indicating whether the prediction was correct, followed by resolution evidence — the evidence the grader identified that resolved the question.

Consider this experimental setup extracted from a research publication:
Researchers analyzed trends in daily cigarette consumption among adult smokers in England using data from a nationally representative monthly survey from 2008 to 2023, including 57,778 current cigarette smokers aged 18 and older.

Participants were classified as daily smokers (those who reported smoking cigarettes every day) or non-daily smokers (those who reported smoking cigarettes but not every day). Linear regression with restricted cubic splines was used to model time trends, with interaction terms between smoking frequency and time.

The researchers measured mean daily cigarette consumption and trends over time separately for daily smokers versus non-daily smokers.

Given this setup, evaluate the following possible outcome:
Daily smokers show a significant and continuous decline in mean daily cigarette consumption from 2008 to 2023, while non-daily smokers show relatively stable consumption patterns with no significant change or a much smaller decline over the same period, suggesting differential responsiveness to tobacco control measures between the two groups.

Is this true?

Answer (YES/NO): NO